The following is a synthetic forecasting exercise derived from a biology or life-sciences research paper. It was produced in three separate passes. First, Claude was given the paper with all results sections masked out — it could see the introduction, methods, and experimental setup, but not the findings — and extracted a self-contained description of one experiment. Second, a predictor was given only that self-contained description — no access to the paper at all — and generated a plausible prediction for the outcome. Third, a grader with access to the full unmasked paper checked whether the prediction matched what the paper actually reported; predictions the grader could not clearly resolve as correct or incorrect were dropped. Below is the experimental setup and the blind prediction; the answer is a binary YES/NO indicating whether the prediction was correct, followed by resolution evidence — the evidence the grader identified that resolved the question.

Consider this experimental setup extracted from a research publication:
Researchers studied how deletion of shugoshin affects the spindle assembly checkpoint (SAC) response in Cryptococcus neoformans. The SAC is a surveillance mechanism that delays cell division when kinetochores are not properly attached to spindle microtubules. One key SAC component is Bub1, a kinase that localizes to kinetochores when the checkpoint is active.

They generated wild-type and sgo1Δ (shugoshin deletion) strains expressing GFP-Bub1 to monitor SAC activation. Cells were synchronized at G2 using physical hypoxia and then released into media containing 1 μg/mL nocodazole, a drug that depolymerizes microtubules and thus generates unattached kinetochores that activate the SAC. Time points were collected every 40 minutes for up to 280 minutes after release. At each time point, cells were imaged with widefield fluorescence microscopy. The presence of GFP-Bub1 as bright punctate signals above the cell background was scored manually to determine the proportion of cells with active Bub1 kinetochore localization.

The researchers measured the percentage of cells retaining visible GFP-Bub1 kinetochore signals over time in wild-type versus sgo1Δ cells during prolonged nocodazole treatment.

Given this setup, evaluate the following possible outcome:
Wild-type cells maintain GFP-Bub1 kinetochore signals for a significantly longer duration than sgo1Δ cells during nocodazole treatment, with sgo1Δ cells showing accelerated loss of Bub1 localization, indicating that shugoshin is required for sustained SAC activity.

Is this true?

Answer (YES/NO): YES